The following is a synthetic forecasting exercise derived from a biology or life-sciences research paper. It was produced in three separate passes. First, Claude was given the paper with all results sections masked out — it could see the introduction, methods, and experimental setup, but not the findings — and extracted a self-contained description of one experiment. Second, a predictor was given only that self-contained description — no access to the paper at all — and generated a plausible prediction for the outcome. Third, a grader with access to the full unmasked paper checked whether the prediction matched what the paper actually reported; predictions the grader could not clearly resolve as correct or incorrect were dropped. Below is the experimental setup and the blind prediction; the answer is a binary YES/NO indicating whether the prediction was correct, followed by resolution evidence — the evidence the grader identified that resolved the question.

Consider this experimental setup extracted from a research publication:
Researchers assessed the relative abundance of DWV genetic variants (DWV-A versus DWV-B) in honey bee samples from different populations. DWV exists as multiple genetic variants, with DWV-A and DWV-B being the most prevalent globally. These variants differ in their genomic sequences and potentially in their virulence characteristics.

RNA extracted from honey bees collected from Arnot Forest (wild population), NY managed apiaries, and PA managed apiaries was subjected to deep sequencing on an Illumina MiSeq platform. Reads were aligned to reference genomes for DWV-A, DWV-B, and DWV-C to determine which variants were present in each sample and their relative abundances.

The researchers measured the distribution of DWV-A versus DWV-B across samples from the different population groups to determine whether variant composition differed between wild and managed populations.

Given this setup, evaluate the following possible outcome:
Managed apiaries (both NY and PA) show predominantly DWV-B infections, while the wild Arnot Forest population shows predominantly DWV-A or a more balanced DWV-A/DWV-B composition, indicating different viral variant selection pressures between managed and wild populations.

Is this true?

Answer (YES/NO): NO